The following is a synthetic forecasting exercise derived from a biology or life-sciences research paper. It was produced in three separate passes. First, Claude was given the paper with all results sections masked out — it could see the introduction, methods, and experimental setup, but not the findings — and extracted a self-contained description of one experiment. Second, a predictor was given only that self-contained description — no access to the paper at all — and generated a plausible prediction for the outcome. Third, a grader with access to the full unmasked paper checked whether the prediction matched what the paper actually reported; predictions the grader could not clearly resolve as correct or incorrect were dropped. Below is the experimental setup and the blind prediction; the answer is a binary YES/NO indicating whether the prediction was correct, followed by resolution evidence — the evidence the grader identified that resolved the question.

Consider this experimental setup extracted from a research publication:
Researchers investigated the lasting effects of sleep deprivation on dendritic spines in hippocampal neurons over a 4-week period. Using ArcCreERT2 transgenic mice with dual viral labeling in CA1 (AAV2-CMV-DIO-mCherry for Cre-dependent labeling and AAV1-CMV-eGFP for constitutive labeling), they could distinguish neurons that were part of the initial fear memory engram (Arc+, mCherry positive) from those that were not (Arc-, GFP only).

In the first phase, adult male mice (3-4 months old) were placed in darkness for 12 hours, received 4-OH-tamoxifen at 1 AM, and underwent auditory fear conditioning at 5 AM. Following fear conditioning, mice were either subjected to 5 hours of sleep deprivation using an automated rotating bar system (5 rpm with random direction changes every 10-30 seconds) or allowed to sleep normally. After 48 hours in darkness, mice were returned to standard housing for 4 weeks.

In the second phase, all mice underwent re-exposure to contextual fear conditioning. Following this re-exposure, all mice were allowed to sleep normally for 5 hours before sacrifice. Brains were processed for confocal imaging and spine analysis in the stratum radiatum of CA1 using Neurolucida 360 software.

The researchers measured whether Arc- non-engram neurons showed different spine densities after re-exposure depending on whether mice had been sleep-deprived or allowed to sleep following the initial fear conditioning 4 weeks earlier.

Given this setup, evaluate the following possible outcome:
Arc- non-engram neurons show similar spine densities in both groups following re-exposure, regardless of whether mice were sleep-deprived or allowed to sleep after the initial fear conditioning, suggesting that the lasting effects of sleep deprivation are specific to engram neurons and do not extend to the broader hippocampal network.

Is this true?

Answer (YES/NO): NO